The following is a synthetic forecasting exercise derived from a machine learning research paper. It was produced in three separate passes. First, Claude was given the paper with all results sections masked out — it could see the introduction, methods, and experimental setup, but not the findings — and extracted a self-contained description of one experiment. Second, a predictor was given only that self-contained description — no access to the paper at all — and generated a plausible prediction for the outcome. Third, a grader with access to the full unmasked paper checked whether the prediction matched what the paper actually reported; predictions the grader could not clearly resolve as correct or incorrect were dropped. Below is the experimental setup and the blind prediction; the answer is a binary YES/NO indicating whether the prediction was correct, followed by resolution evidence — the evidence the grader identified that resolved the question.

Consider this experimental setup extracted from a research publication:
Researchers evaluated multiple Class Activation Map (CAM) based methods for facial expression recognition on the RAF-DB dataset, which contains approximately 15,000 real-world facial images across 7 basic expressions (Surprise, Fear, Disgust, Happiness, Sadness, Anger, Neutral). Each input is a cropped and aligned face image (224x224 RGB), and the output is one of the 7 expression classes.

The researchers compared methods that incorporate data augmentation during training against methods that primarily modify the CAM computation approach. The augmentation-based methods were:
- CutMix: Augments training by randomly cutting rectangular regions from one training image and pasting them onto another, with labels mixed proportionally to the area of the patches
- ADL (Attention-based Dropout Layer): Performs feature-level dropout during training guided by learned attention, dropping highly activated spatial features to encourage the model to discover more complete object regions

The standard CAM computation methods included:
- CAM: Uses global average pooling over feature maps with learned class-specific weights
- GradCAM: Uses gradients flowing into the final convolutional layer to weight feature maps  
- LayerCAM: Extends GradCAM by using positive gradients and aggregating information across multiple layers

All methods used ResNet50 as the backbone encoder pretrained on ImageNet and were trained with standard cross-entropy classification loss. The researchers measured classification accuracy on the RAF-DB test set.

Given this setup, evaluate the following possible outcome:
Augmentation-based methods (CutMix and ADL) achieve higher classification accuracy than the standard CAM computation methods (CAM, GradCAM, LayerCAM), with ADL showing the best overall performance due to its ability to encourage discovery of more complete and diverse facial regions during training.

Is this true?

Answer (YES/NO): NO